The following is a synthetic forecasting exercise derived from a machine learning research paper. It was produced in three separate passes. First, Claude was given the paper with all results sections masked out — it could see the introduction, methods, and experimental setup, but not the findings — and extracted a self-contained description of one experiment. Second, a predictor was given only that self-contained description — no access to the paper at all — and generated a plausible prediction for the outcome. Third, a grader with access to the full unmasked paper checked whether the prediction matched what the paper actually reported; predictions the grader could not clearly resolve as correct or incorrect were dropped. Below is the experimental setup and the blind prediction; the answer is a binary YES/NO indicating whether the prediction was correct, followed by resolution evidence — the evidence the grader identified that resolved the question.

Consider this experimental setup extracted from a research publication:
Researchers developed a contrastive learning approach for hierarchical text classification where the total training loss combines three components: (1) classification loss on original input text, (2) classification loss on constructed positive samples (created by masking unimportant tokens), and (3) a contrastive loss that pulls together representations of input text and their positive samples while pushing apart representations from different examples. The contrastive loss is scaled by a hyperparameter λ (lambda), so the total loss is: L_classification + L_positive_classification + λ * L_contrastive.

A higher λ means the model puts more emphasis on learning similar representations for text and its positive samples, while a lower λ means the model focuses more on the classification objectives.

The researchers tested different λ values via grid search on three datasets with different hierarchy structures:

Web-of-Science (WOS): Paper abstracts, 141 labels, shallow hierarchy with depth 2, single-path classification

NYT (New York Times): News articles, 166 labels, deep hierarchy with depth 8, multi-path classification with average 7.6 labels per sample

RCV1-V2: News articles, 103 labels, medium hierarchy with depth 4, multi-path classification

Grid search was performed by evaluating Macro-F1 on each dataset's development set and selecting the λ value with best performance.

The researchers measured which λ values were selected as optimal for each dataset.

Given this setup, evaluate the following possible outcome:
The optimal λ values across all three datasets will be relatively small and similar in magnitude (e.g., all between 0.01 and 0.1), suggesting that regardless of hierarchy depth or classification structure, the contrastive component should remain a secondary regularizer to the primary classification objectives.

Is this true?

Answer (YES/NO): NO